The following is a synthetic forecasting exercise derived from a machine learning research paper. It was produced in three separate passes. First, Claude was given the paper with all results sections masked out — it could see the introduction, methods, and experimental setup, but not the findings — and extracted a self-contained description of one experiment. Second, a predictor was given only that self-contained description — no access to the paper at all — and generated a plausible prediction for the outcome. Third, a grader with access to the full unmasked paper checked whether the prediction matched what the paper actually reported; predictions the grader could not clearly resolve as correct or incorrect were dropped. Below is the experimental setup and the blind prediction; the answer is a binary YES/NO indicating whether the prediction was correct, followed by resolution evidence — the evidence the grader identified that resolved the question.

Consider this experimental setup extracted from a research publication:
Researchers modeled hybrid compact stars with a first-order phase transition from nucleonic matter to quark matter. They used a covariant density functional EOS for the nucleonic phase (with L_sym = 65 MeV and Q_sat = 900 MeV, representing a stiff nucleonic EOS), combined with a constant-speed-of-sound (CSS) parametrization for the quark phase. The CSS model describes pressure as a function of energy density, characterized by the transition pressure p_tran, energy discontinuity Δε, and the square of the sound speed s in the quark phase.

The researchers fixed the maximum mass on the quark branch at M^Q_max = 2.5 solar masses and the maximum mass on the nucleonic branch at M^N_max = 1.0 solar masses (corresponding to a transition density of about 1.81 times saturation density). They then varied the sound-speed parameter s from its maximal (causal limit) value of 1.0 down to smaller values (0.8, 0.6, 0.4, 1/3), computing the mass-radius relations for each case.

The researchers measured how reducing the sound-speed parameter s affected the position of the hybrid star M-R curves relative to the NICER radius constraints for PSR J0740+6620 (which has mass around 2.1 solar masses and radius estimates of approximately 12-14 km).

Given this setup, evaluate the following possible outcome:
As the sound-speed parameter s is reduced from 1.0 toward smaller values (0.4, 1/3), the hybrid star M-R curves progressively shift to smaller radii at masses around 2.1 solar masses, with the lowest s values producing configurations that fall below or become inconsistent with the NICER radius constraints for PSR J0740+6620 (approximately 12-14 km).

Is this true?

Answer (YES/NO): YES